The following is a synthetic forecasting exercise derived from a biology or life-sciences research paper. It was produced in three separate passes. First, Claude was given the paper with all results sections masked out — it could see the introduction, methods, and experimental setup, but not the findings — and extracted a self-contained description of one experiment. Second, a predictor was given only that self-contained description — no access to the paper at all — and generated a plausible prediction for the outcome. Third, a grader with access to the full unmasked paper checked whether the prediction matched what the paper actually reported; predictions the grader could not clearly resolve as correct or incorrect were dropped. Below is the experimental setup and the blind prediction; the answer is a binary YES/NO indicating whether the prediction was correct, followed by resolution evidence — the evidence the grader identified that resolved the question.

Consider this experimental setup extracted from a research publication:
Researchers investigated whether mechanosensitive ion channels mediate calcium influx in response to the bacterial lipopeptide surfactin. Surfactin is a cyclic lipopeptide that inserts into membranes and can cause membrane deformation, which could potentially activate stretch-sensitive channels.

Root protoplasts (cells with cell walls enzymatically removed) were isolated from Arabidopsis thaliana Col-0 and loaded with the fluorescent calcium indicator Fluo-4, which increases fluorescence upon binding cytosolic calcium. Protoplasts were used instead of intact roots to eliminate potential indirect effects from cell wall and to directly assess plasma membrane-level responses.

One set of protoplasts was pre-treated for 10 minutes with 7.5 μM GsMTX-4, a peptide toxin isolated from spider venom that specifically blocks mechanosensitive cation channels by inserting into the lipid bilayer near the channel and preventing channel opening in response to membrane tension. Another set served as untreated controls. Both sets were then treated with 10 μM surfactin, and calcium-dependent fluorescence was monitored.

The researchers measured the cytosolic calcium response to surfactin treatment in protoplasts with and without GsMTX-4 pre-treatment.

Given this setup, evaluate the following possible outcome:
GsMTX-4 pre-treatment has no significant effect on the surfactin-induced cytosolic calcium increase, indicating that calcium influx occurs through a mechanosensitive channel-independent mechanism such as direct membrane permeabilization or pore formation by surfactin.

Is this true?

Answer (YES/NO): NO